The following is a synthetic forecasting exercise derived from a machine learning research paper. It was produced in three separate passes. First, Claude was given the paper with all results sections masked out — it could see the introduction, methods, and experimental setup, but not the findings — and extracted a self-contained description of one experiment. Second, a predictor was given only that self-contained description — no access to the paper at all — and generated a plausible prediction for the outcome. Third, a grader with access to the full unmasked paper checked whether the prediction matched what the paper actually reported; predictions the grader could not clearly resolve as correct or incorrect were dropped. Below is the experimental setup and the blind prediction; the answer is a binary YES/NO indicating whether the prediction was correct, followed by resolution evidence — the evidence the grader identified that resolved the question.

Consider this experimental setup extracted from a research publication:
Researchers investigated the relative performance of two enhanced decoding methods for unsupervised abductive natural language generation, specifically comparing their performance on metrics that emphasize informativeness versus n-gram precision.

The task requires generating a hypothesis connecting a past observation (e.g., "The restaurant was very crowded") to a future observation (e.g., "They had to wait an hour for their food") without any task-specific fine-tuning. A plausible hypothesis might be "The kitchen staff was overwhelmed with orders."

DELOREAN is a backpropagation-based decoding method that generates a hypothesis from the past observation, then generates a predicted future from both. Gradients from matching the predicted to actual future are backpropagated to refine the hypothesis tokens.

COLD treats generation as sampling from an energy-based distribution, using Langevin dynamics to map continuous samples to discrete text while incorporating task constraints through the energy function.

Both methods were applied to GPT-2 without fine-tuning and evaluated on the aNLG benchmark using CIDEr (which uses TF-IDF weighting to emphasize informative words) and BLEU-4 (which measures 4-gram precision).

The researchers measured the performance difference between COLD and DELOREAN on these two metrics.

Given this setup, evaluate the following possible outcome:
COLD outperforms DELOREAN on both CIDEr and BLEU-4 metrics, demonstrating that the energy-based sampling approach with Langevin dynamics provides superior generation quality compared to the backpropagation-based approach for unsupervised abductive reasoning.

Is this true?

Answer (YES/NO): YES